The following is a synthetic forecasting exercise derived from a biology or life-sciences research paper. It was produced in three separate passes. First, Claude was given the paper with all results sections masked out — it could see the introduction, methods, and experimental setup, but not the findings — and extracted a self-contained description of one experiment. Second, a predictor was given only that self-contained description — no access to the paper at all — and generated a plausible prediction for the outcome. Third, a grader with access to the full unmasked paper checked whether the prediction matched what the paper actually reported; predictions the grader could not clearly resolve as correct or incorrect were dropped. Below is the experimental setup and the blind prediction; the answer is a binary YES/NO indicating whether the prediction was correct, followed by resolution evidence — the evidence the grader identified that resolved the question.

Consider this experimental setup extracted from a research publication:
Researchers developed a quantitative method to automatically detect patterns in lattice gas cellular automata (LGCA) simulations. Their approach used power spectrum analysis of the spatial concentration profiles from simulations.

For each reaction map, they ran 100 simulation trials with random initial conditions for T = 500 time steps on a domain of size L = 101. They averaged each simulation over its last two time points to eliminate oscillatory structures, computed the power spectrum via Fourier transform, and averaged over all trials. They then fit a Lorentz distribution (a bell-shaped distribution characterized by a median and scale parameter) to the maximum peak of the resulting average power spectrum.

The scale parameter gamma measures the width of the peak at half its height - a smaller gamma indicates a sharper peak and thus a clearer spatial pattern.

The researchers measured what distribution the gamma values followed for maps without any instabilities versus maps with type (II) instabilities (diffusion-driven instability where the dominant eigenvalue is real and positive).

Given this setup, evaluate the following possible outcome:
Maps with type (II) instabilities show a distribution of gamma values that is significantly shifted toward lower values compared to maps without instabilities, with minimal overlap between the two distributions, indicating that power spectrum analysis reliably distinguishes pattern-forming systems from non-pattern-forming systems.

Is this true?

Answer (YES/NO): NO